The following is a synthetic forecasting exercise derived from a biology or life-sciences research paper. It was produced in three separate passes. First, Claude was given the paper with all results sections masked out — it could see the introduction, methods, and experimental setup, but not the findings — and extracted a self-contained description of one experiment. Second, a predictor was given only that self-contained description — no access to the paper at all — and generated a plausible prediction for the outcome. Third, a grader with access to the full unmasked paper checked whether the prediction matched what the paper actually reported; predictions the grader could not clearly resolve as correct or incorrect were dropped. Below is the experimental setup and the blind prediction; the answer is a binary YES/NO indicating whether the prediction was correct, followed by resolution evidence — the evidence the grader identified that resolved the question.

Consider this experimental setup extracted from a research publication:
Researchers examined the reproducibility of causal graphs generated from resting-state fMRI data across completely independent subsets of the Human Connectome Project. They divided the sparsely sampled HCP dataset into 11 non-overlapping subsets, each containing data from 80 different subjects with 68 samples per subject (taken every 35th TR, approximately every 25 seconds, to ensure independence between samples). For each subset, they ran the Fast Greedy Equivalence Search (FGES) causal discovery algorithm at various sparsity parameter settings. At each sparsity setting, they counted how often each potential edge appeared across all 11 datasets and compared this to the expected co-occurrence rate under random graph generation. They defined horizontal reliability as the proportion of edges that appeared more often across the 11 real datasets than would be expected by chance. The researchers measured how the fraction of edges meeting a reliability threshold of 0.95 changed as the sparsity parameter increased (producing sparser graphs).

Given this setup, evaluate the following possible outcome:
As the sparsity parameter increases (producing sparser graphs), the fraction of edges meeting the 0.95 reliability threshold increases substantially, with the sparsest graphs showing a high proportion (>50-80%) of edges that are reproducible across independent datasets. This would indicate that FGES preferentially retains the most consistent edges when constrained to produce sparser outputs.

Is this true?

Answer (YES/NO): YES